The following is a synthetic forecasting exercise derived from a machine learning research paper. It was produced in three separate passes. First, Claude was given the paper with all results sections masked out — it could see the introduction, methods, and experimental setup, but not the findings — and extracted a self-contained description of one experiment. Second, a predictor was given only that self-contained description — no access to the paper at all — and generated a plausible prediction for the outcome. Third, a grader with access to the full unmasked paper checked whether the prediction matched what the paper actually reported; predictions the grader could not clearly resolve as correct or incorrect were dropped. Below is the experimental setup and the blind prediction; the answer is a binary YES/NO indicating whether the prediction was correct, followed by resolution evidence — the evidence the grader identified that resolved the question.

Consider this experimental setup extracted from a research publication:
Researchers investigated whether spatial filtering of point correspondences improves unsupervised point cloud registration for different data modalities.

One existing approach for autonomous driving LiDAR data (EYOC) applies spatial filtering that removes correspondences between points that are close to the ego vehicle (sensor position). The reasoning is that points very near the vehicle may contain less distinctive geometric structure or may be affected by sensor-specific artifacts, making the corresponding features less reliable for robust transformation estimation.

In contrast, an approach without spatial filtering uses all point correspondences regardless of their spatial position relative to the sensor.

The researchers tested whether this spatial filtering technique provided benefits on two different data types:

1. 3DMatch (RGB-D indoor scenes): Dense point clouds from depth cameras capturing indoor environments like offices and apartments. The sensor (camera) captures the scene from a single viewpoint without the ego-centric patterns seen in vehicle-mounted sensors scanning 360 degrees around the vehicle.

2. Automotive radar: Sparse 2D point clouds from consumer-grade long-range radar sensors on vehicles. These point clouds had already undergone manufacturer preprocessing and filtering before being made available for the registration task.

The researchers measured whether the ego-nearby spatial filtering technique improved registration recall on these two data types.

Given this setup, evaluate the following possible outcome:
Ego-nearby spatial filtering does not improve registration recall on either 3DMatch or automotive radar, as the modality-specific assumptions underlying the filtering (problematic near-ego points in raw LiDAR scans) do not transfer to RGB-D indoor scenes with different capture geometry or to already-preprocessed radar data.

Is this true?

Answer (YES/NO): YES